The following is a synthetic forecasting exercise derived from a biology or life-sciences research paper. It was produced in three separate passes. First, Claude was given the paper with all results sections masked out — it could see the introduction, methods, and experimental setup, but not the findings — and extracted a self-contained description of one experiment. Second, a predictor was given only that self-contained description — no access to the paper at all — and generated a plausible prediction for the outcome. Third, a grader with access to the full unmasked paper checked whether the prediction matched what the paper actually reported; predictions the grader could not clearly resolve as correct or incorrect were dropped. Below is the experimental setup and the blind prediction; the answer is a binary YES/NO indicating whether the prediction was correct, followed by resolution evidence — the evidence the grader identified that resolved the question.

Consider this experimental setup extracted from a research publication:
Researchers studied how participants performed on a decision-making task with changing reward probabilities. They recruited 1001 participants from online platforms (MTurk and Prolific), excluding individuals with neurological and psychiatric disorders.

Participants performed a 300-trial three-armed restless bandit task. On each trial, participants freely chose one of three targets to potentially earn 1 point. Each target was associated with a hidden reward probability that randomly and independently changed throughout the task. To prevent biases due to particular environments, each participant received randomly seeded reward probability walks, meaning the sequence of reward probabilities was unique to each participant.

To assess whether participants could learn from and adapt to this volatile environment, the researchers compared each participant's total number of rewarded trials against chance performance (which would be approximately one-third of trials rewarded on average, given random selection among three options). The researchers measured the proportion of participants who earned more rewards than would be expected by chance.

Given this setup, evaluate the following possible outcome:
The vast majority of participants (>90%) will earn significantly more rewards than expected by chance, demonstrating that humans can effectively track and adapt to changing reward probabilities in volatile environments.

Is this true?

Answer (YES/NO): YES